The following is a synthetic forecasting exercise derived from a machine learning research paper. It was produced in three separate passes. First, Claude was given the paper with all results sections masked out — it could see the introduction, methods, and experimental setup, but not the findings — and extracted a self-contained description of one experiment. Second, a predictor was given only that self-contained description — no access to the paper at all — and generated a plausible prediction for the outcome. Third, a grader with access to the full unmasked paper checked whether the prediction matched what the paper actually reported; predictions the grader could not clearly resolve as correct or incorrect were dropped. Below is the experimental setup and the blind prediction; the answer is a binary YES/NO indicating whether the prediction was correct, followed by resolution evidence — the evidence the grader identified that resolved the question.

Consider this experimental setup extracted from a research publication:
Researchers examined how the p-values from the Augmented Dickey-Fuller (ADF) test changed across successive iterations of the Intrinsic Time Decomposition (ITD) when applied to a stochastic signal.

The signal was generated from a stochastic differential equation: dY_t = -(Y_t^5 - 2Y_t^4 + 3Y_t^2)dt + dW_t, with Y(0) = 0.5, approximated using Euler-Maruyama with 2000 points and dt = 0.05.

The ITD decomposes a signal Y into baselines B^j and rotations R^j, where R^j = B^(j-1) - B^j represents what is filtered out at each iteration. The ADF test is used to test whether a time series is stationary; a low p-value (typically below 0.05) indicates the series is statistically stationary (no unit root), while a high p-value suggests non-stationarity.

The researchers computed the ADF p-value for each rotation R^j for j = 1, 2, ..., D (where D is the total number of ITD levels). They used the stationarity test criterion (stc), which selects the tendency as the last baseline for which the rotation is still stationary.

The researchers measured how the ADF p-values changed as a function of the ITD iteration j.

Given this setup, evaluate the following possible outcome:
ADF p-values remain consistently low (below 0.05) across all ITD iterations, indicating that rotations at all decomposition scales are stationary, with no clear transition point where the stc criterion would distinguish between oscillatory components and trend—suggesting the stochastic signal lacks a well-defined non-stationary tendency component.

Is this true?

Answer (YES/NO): NO